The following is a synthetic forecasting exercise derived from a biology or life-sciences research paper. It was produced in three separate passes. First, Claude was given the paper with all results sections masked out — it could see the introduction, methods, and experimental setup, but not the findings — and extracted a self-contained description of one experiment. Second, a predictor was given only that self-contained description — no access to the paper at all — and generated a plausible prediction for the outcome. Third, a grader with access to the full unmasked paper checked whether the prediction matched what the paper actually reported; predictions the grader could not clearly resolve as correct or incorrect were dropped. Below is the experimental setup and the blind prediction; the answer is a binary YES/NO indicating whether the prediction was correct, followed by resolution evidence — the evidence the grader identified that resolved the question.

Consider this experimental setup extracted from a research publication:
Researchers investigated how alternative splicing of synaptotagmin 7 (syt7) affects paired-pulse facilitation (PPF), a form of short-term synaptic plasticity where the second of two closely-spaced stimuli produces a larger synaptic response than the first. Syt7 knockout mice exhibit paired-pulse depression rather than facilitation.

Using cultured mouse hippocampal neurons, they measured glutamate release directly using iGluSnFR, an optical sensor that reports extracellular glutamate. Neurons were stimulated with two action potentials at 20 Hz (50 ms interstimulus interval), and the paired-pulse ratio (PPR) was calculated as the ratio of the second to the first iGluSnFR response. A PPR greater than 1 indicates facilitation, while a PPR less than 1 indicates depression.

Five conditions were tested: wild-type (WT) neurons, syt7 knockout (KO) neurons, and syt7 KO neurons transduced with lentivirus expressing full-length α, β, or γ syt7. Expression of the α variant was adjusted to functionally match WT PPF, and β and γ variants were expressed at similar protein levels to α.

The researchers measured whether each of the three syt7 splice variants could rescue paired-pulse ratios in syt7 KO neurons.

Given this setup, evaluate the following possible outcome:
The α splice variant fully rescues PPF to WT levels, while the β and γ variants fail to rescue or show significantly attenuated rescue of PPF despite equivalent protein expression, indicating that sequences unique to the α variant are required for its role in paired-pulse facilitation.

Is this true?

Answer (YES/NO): NO